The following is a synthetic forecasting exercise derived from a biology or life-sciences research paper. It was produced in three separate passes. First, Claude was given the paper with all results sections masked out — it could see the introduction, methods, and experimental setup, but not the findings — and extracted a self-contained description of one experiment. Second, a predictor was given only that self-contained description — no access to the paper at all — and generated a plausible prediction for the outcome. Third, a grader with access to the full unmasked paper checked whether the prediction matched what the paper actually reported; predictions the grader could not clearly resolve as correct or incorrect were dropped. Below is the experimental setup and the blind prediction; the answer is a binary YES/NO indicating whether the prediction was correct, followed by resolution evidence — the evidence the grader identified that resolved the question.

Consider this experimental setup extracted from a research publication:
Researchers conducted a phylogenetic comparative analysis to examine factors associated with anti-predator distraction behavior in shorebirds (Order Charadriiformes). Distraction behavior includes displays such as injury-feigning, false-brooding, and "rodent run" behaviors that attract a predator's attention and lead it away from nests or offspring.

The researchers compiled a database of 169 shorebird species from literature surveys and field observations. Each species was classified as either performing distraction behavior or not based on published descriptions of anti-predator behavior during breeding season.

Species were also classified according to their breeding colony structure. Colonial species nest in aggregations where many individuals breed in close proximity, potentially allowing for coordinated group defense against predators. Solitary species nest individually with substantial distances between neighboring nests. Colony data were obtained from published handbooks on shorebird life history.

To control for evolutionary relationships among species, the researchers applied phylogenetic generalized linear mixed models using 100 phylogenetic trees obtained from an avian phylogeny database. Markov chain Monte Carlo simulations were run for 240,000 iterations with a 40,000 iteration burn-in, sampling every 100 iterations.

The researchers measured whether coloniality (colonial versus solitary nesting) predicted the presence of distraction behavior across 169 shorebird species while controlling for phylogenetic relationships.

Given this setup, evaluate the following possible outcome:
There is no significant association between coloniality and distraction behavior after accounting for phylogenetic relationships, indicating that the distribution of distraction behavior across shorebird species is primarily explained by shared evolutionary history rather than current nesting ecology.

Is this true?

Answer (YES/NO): NO